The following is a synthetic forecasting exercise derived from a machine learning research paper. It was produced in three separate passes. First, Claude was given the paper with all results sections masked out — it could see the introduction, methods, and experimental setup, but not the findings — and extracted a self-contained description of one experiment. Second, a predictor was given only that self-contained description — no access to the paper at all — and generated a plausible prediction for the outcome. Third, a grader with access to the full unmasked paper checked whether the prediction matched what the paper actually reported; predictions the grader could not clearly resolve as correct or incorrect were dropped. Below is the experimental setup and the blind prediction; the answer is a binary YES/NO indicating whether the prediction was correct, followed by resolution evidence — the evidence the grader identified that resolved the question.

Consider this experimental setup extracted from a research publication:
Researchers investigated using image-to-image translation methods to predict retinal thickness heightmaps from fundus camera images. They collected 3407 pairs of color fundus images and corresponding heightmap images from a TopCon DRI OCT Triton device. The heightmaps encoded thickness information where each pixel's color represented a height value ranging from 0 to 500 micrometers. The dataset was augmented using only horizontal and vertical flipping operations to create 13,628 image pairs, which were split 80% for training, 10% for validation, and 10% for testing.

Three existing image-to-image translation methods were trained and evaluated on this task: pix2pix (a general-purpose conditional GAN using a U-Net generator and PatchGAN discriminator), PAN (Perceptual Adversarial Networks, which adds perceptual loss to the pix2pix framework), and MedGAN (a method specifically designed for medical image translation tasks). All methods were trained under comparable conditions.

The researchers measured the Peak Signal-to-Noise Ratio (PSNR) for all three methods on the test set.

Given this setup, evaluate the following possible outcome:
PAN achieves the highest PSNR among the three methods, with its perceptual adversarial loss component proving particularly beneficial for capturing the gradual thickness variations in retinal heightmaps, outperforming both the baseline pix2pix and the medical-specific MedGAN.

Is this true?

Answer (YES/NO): NO